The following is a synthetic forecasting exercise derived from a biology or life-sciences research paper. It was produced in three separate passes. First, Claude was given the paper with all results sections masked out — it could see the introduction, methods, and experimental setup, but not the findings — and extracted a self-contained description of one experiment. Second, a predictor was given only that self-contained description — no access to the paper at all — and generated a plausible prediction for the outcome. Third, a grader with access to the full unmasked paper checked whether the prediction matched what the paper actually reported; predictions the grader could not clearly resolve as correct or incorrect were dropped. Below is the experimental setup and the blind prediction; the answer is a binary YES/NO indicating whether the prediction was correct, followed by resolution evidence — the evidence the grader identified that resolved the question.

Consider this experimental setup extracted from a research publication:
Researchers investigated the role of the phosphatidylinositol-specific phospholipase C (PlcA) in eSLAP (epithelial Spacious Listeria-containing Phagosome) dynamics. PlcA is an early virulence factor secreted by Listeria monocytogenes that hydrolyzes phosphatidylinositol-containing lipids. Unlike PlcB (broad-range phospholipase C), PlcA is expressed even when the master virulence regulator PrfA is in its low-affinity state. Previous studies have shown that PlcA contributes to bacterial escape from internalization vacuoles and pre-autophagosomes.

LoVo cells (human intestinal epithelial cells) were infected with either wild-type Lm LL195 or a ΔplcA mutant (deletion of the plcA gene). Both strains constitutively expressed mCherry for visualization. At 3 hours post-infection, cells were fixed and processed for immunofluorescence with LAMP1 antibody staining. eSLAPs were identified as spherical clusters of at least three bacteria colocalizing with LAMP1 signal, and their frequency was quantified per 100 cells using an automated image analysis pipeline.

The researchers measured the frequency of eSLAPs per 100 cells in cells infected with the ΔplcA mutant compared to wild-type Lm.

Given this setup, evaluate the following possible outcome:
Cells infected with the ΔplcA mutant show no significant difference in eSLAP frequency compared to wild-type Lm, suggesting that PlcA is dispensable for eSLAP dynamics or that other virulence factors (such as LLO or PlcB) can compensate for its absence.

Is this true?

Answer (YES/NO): YES